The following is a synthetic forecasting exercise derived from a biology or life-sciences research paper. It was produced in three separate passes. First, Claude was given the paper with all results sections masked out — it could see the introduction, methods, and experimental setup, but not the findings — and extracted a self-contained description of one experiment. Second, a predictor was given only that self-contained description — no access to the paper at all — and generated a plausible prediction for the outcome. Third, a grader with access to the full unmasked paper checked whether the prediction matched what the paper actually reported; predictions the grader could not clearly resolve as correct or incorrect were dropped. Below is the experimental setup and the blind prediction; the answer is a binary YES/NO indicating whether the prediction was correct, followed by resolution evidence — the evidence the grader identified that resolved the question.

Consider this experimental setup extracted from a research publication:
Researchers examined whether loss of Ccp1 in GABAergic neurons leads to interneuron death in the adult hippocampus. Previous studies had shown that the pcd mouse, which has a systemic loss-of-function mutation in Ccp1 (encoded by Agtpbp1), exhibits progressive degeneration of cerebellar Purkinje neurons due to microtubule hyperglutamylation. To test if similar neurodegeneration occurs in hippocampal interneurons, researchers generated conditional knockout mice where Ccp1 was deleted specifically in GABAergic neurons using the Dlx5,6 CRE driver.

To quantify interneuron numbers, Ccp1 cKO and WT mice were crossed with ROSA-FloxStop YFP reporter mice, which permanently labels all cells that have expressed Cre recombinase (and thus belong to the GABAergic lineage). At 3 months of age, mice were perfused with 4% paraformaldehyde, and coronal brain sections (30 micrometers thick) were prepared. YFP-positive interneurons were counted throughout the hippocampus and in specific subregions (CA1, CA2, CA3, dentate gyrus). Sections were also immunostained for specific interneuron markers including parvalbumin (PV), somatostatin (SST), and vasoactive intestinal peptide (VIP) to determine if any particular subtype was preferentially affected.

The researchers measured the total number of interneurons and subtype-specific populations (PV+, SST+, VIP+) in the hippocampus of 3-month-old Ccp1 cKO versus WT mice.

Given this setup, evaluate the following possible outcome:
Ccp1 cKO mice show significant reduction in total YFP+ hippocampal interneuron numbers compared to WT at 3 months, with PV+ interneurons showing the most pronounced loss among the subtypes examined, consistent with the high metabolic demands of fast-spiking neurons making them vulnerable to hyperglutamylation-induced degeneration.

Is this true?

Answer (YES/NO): NO